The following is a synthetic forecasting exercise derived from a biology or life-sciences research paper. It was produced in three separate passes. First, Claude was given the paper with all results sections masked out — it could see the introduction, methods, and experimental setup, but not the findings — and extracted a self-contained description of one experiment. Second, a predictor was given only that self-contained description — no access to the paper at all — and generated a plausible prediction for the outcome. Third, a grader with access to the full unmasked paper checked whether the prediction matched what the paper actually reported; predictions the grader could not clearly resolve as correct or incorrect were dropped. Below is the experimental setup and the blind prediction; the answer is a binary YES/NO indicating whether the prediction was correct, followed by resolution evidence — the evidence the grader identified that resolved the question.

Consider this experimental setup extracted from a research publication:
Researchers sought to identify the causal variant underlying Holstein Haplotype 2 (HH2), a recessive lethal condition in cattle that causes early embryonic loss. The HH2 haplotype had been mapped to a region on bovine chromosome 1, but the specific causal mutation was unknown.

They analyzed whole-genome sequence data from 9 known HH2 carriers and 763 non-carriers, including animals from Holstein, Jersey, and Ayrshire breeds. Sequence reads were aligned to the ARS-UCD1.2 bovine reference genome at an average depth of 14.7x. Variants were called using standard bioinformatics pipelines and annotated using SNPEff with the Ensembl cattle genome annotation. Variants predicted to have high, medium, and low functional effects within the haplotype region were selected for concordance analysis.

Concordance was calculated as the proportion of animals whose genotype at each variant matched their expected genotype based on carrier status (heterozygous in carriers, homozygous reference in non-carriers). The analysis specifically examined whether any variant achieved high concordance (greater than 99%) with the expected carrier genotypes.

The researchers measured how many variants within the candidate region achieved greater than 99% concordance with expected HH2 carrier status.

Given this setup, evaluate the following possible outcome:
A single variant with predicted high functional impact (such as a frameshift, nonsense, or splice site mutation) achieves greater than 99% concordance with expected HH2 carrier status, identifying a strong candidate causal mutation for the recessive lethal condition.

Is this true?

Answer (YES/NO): YES